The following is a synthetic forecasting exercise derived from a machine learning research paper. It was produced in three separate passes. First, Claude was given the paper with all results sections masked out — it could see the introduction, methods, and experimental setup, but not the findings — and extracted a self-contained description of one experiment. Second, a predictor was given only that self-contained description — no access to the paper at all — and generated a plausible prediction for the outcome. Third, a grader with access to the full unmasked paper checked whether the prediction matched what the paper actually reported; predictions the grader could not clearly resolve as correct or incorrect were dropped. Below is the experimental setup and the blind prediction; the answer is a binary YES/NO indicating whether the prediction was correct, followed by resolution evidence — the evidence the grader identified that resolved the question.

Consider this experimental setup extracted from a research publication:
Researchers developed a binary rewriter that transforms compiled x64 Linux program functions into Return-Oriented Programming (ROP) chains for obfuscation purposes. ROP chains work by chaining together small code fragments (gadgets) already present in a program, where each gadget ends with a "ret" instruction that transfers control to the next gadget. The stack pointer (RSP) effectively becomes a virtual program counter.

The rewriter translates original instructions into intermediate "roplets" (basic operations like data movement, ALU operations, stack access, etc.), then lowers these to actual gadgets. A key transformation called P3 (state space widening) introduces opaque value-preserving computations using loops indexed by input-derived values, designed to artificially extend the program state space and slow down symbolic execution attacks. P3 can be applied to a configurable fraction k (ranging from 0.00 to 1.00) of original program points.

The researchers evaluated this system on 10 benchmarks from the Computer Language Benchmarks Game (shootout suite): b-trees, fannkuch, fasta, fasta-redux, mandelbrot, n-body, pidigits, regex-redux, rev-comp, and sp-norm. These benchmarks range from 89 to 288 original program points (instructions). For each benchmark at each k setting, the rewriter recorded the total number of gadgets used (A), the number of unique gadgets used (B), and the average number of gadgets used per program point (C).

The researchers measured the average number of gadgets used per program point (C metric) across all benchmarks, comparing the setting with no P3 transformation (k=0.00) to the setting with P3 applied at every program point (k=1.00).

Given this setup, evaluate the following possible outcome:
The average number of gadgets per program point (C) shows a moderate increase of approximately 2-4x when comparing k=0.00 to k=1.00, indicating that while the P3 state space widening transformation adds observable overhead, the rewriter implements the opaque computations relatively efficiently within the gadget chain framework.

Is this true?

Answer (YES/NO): NO